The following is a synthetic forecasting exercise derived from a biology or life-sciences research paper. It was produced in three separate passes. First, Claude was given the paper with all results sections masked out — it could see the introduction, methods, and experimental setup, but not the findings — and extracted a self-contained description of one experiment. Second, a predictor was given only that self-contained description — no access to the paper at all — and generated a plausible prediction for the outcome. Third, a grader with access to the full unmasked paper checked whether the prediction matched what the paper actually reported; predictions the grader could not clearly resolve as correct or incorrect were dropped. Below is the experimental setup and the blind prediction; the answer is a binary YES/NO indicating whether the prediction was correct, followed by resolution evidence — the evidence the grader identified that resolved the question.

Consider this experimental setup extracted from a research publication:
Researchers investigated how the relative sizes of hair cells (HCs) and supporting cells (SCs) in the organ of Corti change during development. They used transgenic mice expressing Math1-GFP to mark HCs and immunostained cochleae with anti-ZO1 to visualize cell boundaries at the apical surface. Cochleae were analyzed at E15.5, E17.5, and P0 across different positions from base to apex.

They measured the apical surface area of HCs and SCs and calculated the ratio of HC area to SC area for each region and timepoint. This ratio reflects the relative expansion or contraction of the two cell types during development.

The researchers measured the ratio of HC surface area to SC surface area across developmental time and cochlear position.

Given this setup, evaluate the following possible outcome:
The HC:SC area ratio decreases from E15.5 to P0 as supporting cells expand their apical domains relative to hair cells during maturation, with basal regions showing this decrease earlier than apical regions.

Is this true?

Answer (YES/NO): NO